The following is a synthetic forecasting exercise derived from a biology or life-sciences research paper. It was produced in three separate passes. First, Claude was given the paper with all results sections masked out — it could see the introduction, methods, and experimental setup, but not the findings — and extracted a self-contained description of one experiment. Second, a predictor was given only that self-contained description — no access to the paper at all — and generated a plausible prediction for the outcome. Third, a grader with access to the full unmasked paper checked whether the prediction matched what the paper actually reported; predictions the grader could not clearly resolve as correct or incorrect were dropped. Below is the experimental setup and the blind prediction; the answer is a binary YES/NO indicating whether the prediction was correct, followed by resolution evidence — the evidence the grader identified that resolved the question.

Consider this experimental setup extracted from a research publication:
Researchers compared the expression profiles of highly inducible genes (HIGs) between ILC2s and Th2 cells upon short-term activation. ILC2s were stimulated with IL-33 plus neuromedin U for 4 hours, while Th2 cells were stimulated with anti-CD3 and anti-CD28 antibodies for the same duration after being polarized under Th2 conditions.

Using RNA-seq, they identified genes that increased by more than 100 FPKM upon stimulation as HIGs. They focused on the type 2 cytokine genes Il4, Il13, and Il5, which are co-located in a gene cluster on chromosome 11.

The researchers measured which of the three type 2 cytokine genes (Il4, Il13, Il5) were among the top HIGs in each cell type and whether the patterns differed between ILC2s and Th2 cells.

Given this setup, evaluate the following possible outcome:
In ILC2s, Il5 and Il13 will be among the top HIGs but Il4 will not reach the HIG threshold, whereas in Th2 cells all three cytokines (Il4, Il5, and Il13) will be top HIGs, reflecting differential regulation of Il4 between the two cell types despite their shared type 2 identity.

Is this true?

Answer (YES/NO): YES